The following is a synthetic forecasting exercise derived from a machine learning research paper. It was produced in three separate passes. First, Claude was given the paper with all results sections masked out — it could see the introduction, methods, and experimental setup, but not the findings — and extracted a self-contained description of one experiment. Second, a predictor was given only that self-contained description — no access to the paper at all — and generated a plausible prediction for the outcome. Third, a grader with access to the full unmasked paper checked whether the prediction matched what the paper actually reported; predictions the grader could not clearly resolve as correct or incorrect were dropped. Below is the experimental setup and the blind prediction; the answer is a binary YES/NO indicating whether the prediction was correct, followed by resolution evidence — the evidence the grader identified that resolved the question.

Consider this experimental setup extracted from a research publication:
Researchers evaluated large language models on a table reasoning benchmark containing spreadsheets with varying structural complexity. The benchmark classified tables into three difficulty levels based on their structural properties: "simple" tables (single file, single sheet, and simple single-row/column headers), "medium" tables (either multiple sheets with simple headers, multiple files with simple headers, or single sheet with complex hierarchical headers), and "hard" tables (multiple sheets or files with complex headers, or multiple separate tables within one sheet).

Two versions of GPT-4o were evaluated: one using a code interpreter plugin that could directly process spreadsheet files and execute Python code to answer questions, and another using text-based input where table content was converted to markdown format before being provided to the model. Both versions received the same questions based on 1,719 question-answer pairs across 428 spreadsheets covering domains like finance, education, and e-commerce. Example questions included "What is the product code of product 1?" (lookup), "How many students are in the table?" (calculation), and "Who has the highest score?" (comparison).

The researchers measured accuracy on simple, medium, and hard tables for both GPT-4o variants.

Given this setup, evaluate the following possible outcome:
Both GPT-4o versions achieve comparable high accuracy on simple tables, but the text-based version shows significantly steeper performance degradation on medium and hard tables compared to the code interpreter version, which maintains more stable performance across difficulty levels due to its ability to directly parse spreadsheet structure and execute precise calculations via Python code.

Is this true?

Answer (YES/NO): NO